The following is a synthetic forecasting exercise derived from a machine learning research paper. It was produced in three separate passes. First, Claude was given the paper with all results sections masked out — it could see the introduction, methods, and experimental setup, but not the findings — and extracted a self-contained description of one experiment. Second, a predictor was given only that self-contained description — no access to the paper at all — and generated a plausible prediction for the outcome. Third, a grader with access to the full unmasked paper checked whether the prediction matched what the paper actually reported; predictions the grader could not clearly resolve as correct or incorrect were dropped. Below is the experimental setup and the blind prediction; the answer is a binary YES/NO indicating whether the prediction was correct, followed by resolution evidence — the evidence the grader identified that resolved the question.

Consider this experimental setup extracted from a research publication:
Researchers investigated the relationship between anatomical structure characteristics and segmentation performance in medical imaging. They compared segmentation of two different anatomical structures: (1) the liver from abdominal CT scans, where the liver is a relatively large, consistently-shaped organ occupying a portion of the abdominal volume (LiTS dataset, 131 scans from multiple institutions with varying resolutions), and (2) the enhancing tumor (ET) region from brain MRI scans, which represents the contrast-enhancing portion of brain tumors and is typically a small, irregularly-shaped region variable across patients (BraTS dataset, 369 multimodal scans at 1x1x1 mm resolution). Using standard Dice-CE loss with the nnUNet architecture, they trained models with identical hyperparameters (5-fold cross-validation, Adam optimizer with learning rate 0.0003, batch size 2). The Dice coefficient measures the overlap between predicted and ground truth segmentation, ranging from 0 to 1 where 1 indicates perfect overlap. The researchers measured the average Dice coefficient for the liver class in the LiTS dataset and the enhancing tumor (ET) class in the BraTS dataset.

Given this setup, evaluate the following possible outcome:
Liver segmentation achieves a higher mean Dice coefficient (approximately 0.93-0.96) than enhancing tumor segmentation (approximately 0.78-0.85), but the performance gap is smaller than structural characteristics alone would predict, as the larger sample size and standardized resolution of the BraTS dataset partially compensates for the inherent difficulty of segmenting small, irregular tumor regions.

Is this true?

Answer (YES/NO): NO